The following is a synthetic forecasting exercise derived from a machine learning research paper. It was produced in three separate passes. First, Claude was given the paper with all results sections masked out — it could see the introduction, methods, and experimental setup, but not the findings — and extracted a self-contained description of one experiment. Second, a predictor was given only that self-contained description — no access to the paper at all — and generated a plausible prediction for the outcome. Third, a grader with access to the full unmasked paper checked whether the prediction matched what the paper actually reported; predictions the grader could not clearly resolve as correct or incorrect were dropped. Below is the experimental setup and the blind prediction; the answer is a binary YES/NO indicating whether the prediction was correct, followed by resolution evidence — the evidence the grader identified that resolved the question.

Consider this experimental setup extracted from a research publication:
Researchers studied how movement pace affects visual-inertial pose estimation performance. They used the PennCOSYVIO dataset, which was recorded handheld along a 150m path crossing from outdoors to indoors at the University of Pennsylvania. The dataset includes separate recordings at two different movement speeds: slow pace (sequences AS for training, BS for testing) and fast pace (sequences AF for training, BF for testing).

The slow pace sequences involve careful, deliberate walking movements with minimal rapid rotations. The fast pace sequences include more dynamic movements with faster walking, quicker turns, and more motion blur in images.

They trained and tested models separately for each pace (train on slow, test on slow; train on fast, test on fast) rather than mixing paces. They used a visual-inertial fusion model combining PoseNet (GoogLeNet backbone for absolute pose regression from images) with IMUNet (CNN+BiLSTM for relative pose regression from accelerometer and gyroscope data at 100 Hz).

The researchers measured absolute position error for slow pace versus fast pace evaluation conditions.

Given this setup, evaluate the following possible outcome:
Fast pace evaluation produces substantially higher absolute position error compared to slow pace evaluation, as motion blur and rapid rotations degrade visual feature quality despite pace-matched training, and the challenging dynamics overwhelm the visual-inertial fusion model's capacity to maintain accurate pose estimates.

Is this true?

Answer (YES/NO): NO